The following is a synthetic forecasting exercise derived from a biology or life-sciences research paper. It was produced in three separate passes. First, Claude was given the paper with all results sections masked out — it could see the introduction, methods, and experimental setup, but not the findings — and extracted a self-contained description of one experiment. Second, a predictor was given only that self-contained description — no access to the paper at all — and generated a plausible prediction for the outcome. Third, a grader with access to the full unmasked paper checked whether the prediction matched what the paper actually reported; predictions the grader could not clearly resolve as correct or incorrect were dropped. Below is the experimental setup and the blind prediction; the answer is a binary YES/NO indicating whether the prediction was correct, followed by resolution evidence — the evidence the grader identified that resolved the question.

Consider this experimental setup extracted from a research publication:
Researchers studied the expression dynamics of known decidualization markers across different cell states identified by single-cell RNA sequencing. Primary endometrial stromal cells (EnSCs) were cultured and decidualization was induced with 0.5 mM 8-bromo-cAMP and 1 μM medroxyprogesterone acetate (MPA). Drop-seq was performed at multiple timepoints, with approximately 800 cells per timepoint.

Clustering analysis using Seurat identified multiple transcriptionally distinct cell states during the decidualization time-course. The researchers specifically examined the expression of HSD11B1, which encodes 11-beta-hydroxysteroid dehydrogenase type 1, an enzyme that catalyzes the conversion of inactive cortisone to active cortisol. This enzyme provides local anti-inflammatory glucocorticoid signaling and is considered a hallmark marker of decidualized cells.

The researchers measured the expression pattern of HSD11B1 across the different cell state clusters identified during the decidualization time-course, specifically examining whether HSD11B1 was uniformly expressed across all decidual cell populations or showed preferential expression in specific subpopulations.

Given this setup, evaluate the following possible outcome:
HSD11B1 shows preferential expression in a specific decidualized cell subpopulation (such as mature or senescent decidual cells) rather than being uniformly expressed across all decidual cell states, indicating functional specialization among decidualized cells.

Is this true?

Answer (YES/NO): YES